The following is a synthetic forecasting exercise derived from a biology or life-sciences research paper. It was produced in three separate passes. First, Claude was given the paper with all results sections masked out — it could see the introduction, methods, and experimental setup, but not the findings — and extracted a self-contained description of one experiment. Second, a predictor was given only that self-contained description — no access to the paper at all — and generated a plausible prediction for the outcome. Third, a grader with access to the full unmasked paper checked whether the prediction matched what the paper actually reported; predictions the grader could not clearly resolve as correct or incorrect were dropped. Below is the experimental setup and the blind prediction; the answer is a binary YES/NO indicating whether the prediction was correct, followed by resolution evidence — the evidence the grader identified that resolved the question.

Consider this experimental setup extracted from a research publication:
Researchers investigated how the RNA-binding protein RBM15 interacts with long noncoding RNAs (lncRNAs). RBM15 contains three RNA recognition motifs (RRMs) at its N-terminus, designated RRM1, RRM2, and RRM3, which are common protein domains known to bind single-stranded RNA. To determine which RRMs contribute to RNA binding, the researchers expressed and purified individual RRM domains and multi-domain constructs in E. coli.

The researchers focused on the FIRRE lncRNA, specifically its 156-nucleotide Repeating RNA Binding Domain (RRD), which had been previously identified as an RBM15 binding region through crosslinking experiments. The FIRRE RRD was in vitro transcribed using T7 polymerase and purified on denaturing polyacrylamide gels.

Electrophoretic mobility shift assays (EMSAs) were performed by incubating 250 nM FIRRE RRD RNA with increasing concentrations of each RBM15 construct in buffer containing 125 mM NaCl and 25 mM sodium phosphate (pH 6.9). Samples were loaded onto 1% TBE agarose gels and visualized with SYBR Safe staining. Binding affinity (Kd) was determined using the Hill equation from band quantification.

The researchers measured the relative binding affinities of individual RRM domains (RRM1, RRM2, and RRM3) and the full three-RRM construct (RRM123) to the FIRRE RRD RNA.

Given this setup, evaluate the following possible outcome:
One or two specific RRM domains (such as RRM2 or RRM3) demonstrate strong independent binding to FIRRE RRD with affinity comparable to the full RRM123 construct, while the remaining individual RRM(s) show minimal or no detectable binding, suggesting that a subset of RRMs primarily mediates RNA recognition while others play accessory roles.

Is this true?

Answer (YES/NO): NO